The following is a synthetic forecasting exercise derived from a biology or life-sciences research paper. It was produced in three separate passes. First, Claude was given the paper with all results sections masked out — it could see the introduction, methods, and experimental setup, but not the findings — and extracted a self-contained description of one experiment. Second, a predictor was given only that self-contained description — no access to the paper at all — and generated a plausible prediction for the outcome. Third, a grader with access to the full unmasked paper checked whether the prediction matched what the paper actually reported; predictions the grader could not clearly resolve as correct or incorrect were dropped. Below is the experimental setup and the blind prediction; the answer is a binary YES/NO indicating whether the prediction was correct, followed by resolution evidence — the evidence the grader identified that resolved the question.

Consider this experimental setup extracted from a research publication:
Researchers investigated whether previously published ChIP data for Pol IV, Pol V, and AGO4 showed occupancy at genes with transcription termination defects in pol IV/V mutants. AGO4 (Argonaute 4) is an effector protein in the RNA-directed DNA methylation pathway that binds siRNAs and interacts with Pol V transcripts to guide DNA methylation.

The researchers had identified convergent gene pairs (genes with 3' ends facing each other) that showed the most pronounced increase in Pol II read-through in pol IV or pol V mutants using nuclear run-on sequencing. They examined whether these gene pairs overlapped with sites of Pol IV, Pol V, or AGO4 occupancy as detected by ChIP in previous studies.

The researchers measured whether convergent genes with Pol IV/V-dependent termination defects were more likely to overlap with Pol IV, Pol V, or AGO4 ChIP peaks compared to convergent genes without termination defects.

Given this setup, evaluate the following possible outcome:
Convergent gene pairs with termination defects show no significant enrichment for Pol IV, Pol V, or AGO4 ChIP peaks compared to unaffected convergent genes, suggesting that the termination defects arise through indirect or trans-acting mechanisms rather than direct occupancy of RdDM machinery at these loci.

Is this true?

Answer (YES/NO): NO